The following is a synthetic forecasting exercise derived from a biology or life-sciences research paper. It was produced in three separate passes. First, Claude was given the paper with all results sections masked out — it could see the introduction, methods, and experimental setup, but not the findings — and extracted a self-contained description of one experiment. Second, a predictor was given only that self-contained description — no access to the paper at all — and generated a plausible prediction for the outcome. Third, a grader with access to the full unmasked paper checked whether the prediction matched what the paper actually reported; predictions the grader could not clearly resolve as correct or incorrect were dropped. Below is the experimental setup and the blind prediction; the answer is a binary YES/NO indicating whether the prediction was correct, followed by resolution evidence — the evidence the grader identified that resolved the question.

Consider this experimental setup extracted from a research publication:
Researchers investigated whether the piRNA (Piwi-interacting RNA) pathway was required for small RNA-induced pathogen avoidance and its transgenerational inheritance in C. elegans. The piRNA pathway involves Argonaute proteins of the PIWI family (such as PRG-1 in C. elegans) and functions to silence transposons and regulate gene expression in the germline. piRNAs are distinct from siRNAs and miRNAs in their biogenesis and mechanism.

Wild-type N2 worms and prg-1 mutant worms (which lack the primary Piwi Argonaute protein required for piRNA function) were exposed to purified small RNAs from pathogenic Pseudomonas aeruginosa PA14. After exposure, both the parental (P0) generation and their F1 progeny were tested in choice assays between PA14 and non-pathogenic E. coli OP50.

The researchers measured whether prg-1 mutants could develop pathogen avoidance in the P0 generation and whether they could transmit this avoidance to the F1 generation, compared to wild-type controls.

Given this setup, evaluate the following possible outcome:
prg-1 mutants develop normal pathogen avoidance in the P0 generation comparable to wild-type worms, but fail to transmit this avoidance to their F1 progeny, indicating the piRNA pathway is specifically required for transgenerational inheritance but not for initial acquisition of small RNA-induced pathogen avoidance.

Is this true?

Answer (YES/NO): NO